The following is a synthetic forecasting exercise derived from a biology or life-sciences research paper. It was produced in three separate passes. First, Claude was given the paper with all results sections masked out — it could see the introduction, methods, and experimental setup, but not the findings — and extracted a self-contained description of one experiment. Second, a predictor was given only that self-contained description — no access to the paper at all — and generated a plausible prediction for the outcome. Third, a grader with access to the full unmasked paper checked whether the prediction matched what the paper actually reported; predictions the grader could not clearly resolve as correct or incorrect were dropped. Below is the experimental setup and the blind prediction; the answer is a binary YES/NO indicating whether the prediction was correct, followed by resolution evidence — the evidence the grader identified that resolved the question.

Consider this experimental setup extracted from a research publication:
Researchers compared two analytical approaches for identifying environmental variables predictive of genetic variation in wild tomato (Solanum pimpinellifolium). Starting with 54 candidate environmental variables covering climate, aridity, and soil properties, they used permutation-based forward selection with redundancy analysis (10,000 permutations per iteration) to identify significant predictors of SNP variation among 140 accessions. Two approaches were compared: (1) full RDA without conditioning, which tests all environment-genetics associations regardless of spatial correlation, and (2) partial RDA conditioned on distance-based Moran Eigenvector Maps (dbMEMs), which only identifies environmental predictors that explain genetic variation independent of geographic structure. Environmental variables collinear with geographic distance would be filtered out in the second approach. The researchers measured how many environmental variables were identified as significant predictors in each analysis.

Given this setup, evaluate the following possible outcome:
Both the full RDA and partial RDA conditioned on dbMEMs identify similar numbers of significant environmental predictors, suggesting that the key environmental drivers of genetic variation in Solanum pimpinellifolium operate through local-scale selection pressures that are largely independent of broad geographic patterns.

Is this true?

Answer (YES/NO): NO